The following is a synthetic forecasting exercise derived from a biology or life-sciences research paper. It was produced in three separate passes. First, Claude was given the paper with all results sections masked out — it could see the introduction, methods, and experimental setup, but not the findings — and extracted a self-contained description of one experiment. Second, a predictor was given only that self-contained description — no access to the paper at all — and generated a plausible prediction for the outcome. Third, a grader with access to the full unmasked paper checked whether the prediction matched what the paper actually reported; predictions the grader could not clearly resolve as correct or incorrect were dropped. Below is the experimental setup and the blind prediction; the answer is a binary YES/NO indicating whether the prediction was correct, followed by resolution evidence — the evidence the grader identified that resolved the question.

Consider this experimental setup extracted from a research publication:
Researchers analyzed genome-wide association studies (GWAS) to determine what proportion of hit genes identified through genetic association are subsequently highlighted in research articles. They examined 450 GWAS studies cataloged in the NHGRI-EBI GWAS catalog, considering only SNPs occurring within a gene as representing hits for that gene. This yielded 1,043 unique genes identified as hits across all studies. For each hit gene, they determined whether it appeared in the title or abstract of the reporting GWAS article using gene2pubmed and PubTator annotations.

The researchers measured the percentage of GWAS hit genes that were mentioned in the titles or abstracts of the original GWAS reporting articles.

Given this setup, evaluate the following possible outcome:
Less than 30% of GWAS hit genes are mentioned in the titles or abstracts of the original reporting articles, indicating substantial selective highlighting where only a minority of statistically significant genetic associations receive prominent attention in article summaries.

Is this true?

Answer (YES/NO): NO